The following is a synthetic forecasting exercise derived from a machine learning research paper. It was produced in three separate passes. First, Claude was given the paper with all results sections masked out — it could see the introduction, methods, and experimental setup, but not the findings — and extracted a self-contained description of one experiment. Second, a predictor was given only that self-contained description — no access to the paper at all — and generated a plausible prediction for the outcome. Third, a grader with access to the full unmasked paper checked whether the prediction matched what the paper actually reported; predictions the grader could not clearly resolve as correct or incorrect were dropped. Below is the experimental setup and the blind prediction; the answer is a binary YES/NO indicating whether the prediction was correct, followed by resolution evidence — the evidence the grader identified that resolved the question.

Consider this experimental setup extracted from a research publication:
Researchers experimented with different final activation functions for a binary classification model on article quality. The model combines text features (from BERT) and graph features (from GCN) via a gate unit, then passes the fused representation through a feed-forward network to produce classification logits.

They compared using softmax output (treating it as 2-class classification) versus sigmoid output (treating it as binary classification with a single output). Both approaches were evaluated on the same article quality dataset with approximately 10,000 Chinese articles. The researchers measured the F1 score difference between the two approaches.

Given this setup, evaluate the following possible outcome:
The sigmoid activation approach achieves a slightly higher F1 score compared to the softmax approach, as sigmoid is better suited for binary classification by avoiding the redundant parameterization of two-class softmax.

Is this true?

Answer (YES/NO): NO